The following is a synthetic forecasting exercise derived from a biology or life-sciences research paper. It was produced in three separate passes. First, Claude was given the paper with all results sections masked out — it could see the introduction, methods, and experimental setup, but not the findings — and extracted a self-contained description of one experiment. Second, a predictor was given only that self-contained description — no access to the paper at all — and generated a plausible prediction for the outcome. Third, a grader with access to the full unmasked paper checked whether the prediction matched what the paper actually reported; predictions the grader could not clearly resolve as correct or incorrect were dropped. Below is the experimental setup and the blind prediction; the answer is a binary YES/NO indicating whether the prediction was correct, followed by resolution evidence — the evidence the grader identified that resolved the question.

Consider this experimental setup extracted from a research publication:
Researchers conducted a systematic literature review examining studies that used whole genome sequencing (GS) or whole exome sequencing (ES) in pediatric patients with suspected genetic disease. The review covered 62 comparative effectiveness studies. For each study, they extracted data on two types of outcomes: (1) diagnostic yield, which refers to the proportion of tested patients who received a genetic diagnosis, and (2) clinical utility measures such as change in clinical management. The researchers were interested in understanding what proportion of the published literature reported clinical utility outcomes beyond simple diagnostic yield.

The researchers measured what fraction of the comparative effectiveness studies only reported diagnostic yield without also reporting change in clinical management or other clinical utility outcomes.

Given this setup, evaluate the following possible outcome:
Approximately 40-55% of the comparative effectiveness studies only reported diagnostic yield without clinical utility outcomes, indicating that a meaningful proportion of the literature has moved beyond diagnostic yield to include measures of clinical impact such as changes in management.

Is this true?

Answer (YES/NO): YES